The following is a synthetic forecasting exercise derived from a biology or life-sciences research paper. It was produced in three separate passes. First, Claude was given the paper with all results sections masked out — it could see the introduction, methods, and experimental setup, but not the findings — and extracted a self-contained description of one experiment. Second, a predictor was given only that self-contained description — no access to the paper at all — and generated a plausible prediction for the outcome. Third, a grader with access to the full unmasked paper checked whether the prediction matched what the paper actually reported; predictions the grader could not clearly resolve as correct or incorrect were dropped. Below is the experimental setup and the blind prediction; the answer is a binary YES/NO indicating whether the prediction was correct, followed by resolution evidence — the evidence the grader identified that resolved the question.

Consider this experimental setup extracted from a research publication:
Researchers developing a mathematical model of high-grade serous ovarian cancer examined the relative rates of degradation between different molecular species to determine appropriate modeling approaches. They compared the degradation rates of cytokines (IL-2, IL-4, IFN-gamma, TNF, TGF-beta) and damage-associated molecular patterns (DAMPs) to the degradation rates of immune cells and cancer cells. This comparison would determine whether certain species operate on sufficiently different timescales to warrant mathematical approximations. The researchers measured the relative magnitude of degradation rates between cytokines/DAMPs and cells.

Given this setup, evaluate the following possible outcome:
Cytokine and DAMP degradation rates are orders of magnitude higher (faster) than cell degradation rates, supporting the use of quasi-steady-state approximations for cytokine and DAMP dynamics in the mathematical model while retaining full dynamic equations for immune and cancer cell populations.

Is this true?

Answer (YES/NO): YES